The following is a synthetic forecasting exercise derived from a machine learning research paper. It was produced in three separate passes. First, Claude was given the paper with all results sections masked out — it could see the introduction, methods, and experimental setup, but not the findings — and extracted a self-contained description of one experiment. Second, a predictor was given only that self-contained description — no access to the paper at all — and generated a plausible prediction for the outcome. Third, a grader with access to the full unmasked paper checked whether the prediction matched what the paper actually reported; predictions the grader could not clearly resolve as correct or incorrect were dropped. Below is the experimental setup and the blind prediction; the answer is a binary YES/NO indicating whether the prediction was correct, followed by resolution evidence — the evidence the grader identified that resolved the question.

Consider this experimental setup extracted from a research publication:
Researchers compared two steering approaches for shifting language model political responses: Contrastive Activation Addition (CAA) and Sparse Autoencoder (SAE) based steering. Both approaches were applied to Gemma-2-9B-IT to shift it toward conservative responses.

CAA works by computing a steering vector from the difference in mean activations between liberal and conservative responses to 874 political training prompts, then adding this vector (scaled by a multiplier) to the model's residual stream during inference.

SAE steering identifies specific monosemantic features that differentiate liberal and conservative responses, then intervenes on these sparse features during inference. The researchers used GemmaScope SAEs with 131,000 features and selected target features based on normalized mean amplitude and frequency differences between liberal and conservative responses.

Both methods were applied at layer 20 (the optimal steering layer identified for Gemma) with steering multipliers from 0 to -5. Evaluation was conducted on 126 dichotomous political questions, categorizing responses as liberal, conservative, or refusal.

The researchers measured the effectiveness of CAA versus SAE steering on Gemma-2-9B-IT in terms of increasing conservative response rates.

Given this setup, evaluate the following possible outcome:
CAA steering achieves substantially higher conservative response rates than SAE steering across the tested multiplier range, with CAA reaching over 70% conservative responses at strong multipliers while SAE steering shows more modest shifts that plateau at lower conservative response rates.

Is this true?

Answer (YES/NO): NO